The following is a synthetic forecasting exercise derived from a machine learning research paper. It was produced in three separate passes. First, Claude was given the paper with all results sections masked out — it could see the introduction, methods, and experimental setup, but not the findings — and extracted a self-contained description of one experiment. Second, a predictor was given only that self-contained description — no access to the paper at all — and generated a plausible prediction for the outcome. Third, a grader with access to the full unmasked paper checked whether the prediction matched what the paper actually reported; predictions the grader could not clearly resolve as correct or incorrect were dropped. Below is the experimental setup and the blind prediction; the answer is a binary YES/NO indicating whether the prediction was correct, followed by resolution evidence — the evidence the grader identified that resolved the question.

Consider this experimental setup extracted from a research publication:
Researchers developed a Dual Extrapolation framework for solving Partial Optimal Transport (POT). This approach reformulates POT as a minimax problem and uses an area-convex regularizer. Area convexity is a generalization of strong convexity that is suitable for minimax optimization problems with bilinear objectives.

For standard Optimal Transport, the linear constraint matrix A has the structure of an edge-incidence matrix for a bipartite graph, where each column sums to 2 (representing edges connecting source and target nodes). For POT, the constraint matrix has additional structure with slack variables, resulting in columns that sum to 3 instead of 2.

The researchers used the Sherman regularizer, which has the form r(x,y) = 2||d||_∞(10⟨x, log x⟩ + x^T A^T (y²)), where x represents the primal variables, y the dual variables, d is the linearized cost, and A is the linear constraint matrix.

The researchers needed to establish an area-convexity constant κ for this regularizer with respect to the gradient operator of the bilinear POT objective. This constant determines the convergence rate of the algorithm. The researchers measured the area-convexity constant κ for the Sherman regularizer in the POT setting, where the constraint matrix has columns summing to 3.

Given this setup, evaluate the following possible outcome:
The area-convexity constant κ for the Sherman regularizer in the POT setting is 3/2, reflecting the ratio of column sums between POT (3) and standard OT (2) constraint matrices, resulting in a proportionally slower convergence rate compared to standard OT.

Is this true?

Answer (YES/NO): NO